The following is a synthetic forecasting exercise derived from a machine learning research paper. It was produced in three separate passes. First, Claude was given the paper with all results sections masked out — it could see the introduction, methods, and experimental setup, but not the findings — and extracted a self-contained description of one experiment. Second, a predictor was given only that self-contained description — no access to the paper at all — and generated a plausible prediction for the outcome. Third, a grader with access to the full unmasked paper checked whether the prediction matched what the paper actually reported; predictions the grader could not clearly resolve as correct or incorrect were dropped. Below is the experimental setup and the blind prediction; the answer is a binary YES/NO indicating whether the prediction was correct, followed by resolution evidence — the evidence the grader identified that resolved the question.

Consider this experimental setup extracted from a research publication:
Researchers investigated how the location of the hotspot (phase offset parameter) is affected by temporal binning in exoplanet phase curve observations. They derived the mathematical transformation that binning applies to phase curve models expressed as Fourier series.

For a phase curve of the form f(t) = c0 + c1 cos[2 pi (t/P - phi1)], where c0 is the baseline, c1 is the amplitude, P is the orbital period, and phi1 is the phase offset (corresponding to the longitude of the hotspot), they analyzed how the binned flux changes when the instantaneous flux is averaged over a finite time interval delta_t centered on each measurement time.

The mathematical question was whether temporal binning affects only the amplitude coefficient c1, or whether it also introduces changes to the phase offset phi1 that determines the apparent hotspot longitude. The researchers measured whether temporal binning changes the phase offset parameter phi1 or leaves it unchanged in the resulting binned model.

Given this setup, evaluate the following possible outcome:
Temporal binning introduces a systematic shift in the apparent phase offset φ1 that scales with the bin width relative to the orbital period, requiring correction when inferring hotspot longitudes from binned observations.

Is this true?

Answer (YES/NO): NO